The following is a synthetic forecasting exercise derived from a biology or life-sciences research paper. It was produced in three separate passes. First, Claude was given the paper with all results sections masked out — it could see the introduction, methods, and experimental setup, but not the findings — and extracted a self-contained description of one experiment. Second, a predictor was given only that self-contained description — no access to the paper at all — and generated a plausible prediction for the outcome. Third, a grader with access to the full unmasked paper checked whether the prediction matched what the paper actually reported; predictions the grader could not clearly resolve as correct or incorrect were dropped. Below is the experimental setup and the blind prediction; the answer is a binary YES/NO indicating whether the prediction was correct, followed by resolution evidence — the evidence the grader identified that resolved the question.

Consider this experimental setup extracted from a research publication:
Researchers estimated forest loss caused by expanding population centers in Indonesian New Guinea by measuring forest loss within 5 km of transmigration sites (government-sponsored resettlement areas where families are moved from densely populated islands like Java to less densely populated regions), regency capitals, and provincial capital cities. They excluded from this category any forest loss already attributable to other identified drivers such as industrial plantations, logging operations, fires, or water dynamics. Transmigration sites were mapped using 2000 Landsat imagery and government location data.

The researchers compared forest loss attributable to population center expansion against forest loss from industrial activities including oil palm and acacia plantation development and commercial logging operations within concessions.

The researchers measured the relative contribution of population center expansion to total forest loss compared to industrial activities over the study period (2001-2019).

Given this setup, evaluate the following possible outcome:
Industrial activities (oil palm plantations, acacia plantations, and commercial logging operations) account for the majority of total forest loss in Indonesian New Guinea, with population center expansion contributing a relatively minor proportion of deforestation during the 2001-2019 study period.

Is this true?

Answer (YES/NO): NO